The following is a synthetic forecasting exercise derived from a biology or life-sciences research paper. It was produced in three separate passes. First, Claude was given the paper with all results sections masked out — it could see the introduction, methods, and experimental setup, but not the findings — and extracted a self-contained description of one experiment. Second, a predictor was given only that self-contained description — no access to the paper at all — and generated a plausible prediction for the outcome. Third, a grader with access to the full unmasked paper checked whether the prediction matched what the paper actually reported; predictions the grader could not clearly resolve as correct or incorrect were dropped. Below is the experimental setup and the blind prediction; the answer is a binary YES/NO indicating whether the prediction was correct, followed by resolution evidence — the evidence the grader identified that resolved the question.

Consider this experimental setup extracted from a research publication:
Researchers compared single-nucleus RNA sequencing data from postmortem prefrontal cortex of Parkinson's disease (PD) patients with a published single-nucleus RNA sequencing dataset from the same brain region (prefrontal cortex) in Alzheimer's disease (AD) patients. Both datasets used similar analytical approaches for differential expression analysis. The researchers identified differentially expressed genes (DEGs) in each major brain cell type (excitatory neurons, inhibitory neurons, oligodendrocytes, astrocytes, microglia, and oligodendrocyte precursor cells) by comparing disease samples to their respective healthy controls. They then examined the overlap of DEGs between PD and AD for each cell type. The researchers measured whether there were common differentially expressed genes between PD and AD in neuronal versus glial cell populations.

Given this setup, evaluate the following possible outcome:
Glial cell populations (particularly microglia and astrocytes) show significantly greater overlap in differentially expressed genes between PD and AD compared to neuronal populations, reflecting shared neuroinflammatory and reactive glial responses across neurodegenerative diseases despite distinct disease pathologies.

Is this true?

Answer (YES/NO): YES